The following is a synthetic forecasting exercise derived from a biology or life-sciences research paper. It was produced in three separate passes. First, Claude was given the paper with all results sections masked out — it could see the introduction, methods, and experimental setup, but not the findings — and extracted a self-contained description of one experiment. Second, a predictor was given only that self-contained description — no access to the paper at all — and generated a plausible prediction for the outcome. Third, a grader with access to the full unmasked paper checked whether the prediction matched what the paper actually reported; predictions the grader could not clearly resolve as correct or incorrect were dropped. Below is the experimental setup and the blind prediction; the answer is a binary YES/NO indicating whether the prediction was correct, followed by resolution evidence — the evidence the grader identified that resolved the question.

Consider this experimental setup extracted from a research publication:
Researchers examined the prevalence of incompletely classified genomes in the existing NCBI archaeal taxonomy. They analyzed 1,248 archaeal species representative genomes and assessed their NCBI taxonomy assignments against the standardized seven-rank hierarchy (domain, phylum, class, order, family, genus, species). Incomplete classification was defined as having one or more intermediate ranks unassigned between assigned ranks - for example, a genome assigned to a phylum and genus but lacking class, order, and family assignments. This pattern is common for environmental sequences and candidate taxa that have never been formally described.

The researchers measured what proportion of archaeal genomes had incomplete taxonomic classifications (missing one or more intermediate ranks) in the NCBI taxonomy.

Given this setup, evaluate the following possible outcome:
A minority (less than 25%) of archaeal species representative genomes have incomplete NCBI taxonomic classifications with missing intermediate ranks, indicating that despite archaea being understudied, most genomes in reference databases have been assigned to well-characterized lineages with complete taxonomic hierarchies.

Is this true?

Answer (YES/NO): NO